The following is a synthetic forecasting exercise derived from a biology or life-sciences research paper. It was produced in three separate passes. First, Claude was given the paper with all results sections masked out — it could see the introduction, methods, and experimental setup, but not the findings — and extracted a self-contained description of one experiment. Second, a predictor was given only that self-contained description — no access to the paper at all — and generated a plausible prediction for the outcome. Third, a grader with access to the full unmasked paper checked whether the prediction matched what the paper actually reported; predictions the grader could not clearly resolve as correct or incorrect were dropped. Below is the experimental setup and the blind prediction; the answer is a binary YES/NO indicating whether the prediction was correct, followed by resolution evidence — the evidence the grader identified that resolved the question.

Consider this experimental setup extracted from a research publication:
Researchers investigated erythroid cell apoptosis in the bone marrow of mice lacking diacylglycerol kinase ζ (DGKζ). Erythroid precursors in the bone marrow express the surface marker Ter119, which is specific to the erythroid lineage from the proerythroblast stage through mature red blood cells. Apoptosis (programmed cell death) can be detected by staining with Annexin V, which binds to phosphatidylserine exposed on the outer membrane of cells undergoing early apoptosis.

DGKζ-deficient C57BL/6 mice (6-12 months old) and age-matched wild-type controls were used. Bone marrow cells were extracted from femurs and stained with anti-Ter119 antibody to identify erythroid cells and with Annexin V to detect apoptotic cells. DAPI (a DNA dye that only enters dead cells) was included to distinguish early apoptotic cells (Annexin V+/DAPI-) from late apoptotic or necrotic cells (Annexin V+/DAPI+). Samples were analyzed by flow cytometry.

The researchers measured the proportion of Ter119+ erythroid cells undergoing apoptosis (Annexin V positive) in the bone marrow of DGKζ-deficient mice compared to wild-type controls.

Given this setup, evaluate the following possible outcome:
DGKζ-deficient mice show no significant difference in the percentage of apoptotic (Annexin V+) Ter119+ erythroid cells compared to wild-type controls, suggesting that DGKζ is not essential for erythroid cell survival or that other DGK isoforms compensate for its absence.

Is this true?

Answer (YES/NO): NO